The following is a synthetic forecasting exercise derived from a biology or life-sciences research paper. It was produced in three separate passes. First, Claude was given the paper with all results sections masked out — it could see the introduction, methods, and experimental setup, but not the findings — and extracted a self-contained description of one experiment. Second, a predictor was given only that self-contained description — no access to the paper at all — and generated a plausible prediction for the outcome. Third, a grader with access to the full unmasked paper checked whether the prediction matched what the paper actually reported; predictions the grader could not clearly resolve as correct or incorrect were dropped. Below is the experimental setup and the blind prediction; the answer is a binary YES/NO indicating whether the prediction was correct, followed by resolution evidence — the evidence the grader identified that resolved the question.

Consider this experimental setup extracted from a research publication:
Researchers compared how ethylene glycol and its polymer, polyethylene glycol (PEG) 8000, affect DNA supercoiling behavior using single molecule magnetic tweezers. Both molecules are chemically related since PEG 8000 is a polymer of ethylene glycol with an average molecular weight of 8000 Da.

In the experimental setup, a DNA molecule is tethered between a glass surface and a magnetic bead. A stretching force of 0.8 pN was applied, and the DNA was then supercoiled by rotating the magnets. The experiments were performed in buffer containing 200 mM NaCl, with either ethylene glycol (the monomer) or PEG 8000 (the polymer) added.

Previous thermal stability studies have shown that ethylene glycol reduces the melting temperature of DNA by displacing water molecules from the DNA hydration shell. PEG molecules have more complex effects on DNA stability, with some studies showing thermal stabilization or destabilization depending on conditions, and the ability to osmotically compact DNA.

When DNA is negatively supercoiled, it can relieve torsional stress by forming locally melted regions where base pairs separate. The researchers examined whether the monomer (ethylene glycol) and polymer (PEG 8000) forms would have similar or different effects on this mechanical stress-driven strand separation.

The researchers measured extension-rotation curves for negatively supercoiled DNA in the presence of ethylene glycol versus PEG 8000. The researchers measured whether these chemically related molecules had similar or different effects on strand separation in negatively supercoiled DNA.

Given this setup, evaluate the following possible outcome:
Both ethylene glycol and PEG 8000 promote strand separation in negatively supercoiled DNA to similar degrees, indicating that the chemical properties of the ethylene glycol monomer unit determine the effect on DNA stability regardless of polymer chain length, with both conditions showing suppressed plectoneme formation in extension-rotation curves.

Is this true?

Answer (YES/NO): NO